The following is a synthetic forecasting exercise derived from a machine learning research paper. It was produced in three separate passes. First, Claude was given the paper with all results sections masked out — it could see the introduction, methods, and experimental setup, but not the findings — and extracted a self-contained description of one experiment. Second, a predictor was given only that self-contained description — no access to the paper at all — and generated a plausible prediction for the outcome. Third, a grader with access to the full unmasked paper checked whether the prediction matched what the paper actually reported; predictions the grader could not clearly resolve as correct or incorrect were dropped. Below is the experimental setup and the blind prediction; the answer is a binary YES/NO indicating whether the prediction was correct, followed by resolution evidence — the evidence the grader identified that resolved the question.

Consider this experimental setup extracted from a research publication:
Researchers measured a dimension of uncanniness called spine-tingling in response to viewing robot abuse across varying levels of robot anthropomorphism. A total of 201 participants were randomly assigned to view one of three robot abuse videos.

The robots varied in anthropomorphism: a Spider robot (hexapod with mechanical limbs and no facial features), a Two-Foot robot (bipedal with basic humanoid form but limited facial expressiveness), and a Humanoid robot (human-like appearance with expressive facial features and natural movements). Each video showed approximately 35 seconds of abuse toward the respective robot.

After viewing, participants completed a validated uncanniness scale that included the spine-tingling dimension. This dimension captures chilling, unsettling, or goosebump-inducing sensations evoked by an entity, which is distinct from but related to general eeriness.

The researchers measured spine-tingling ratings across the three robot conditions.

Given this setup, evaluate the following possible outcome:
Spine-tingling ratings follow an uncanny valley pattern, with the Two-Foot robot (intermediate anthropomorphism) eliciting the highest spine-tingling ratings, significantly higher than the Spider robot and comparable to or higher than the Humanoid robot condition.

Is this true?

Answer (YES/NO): YES